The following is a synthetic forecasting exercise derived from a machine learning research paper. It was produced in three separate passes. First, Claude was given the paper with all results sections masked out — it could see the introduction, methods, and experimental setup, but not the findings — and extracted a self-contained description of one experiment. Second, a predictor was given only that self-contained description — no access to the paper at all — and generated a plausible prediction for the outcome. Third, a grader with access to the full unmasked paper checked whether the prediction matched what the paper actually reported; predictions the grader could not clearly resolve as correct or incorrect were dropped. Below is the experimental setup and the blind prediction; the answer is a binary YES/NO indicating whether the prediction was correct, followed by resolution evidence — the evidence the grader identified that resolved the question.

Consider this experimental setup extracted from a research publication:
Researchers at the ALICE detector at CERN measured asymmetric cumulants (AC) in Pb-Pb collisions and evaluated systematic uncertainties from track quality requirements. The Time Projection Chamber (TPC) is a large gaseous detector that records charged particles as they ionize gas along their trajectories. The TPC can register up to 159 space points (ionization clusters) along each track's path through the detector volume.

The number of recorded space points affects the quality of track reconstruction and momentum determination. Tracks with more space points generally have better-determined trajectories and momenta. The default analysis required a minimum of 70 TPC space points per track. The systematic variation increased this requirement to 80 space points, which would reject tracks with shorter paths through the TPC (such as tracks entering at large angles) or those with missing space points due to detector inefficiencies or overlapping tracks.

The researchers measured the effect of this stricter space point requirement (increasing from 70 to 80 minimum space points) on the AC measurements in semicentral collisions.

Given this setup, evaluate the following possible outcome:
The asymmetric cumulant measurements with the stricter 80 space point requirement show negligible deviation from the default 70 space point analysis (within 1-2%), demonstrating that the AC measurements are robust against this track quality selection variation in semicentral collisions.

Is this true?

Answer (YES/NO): NO